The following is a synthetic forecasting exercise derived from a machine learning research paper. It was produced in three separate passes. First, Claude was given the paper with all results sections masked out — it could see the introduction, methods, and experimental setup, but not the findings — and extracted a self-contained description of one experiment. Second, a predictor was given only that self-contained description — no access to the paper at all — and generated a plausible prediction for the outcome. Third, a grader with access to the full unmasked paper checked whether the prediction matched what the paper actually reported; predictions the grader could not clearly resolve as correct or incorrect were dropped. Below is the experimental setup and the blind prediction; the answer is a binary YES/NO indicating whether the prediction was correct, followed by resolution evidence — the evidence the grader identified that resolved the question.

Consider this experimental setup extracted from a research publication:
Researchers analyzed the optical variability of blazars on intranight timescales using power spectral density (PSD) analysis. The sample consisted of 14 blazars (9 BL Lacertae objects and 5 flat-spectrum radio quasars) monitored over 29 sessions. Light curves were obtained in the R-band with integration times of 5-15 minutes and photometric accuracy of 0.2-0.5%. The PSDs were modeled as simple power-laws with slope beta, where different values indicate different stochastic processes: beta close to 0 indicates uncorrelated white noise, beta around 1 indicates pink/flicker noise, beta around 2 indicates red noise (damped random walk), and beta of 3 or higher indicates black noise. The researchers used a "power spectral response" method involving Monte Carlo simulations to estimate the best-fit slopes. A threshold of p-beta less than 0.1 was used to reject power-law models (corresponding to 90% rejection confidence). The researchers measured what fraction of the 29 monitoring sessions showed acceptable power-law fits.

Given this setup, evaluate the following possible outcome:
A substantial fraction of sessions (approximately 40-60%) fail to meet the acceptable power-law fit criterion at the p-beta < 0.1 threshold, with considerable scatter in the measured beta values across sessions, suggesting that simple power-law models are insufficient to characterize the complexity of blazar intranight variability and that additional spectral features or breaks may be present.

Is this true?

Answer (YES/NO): NO